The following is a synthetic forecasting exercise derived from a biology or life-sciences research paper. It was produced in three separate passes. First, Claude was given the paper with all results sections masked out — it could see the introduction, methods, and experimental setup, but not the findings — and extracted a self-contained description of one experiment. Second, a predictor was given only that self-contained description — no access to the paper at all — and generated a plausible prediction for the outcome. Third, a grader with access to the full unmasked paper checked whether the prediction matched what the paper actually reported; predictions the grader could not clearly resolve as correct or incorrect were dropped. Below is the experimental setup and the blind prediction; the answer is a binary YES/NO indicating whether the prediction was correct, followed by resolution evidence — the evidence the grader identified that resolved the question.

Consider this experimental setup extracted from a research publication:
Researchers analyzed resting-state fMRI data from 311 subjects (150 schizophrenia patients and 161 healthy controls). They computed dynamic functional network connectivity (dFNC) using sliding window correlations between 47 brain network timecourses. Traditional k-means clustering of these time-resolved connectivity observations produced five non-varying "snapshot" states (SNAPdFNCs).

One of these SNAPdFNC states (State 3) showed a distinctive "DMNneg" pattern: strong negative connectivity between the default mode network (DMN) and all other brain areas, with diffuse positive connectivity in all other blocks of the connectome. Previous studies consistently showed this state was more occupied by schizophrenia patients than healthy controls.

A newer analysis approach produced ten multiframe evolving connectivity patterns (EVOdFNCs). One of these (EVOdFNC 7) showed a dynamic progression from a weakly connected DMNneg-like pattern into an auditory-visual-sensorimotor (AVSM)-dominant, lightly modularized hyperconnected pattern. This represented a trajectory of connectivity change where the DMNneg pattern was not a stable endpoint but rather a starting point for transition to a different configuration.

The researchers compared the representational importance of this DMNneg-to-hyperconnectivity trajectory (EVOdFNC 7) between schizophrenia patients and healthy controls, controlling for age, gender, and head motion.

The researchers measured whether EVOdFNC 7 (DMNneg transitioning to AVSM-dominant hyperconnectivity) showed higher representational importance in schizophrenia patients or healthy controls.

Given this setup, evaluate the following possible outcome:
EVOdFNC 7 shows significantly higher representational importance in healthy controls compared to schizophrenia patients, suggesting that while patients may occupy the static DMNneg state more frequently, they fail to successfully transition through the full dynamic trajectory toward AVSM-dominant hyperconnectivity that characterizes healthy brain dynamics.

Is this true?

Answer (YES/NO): YES